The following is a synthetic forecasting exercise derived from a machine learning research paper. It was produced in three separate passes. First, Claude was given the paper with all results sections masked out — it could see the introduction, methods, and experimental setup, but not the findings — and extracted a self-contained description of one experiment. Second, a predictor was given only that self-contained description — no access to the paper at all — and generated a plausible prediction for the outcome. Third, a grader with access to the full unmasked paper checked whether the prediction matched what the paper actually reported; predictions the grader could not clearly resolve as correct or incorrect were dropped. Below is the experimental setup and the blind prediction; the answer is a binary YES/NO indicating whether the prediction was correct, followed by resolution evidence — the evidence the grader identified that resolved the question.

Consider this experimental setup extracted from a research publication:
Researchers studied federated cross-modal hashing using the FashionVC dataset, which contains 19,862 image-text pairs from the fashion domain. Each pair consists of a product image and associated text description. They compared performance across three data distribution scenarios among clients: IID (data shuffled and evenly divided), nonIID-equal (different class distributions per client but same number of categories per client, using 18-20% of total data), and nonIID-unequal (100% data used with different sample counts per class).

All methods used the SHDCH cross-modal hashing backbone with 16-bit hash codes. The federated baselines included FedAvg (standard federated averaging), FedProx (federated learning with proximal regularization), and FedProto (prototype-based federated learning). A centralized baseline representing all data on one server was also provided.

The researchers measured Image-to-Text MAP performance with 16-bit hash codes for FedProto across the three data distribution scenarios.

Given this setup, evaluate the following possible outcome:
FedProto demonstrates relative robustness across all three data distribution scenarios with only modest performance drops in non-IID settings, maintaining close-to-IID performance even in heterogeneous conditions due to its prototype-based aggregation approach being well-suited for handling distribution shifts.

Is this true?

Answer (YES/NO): NO